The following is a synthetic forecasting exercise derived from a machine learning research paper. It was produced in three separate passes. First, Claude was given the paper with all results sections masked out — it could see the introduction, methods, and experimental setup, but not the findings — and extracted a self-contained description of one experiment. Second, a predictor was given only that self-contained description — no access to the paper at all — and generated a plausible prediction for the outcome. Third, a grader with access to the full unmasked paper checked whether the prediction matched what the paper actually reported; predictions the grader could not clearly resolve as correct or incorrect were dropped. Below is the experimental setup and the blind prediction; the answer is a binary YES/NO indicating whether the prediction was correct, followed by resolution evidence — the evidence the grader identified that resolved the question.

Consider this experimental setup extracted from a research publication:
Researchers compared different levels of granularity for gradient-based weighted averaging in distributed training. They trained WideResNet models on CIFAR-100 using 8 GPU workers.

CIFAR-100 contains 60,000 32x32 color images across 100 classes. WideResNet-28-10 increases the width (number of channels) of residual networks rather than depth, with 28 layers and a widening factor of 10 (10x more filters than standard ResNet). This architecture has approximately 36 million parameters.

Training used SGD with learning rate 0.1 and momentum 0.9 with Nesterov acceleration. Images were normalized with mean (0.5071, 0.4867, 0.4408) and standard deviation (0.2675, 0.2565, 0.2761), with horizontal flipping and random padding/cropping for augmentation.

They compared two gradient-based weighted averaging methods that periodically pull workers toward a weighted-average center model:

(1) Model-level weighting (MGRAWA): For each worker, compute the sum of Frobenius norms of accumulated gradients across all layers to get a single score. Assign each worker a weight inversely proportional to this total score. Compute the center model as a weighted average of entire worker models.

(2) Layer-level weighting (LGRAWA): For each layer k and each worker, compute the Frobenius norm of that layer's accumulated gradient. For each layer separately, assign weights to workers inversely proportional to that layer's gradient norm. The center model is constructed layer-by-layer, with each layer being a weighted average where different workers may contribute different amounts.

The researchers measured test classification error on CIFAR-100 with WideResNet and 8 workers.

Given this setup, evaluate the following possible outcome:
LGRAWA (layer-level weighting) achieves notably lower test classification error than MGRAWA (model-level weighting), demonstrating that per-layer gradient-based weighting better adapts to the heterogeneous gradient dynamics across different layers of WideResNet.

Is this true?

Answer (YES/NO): NO